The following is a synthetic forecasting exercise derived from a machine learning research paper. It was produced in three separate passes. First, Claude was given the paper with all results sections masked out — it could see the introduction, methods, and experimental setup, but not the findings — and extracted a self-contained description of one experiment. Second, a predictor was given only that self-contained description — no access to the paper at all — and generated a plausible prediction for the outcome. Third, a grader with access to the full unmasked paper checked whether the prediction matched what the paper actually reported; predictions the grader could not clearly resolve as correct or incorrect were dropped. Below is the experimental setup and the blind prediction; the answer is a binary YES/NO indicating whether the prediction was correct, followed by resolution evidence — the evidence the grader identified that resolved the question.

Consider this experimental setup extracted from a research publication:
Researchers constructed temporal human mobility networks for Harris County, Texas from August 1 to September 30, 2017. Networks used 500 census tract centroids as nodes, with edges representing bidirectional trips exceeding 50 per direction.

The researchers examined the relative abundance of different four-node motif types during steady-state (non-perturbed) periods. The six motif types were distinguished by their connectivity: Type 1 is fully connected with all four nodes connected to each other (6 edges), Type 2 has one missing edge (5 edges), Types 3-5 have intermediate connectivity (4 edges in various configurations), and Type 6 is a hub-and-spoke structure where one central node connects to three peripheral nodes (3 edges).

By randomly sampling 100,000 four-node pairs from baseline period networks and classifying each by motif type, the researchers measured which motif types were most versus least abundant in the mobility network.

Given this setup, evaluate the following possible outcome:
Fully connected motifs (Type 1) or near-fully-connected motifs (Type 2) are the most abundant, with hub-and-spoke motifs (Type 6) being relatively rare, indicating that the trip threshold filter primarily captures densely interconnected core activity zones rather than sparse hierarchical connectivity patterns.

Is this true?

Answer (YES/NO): NO